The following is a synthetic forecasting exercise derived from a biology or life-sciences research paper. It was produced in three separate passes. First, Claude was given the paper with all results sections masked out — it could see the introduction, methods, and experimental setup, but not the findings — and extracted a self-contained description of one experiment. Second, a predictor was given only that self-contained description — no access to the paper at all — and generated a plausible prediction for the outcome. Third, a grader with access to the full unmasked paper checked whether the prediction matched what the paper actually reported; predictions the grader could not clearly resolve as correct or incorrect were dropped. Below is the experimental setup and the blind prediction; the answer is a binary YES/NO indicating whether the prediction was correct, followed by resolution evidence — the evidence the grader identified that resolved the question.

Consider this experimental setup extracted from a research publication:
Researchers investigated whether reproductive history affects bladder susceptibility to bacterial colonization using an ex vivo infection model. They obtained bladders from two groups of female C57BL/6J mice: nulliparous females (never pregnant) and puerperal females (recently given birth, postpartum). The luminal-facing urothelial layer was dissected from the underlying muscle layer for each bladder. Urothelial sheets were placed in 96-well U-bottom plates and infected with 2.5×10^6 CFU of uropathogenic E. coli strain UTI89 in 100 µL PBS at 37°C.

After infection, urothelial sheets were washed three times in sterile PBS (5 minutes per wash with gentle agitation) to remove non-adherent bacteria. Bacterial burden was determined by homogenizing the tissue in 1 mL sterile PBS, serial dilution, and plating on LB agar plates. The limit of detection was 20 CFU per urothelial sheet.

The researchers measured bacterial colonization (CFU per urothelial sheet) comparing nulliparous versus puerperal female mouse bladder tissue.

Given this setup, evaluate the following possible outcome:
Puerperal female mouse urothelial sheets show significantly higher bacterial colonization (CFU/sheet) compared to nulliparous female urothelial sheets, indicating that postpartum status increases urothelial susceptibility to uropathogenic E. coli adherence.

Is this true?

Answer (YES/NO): NO